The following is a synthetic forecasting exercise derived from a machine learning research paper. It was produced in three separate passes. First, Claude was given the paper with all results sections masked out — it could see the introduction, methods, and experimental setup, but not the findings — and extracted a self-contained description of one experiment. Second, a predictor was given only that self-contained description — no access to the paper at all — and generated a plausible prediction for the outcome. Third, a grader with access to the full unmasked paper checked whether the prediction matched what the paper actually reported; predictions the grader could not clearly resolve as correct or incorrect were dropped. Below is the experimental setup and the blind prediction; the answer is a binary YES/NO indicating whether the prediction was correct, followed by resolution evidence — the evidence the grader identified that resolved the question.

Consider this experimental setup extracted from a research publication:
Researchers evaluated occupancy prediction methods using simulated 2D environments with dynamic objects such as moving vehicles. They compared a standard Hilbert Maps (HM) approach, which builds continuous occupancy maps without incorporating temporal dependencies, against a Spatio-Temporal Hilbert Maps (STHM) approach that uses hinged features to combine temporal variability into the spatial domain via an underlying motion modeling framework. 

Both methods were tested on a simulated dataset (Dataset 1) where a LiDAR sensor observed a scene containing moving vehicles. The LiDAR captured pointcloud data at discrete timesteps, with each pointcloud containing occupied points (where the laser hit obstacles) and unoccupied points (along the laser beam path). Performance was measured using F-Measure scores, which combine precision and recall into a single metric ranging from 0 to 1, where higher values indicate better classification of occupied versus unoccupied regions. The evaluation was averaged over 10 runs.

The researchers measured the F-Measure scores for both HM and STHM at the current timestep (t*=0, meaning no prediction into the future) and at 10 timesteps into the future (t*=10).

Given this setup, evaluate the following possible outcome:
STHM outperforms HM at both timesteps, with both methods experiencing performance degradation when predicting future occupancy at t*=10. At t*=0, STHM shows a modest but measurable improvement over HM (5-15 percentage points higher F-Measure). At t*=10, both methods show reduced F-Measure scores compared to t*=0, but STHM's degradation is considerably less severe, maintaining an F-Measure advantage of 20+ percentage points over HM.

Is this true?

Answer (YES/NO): NO